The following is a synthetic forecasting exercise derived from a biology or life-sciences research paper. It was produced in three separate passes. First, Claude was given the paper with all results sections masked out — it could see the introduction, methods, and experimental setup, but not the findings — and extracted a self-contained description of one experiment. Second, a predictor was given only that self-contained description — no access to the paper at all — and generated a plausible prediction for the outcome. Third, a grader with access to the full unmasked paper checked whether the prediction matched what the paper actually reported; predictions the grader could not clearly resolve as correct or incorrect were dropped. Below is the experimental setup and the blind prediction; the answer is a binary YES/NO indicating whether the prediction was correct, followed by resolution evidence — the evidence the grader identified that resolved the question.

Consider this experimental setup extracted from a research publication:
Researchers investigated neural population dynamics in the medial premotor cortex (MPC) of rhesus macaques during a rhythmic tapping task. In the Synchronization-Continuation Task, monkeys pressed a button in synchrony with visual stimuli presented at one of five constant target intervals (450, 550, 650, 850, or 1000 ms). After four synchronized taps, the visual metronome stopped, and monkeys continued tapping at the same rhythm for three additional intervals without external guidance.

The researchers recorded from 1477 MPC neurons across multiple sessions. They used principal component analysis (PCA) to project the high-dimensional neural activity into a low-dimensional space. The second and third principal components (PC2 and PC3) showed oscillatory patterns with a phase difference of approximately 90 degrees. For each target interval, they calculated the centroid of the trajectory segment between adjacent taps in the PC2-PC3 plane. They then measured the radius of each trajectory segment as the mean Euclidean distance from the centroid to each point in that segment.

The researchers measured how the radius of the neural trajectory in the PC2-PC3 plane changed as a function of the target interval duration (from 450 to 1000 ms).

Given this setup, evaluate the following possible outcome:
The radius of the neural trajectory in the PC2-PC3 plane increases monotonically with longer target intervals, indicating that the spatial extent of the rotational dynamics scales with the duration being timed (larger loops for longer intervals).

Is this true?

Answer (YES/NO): YES